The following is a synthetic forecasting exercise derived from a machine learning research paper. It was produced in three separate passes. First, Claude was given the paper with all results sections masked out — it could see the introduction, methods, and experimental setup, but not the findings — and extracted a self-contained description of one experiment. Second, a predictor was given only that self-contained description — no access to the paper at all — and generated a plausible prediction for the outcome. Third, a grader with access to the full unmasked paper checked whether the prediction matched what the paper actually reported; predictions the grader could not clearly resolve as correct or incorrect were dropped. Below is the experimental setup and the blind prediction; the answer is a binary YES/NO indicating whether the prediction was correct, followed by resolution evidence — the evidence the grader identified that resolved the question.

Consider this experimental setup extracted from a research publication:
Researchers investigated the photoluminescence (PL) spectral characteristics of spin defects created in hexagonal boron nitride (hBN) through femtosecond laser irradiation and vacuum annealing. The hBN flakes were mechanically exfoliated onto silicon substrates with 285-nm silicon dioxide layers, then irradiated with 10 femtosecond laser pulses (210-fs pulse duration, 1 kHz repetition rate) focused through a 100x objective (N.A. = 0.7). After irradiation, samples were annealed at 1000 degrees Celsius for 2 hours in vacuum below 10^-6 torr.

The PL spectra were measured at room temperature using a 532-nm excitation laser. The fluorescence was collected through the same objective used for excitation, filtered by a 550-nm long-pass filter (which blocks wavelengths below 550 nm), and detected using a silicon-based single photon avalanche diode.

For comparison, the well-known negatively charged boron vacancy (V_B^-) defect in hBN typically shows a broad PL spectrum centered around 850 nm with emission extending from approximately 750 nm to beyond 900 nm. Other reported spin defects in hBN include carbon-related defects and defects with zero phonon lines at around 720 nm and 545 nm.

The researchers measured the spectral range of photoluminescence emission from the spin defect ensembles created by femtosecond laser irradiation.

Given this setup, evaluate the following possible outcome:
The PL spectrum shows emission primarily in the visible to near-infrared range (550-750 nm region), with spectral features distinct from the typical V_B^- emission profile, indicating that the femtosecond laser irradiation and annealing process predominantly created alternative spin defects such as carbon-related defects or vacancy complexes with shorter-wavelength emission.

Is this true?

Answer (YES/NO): NO